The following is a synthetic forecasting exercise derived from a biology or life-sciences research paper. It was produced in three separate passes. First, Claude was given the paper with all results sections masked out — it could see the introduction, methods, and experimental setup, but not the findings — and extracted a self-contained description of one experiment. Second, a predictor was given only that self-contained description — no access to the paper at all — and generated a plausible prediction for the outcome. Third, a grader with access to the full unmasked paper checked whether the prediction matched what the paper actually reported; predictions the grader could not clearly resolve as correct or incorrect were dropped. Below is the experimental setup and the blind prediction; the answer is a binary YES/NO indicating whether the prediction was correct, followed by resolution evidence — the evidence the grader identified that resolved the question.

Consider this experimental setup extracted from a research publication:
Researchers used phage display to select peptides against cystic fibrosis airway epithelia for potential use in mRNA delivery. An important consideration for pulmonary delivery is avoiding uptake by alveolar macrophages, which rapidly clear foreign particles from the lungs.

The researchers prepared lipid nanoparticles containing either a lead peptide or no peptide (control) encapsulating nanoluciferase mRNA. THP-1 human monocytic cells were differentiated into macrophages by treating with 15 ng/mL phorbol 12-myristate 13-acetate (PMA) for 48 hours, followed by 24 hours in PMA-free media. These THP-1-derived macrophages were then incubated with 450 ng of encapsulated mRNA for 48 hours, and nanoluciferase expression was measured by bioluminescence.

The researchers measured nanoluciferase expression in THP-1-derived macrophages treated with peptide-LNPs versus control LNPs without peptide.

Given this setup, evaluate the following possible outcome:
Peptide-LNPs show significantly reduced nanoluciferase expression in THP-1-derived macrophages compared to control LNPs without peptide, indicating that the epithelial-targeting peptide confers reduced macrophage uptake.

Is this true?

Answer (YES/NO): YES